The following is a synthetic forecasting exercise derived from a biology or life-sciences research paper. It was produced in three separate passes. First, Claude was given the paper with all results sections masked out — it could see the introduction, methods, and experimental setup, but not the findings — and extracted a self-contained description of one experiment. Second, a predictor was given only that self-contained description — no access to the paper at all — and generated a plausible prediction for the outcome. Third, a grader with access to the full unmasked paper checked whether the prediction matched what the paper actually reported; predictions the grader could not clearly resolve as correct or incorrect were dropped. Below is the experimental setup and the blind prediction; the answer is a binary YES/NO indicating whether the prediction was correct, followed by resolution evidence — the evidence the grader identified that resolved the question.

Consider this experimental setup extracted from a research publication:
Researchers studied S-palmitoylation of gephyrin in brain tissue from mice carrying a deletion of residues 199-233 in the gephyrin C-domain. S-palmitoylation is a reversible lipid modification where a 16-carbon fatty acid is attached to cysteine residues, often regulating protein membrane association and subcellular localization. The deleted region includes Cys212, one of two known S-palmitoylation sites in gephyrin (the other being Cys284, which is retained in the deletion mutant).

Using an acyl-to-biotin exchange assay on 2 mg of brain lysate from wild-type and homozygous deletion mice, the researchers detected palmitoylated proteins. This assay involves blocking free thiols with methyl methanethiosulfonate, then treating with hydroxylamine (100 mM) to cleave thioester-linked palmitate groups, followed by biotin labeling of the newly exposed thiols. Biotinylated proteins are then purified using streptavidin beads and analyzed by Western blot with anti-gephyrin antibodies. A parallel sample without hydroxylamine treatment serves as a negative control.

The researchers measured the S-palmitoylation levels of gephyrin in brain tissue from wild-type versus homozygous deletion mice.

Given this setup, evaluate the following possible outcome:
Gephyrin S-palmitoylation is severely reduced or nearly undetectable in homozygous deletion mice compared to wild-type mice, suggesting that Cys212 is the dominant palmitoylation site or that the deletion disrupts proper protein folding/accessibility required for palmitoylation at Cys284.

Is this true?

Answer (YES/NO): NO